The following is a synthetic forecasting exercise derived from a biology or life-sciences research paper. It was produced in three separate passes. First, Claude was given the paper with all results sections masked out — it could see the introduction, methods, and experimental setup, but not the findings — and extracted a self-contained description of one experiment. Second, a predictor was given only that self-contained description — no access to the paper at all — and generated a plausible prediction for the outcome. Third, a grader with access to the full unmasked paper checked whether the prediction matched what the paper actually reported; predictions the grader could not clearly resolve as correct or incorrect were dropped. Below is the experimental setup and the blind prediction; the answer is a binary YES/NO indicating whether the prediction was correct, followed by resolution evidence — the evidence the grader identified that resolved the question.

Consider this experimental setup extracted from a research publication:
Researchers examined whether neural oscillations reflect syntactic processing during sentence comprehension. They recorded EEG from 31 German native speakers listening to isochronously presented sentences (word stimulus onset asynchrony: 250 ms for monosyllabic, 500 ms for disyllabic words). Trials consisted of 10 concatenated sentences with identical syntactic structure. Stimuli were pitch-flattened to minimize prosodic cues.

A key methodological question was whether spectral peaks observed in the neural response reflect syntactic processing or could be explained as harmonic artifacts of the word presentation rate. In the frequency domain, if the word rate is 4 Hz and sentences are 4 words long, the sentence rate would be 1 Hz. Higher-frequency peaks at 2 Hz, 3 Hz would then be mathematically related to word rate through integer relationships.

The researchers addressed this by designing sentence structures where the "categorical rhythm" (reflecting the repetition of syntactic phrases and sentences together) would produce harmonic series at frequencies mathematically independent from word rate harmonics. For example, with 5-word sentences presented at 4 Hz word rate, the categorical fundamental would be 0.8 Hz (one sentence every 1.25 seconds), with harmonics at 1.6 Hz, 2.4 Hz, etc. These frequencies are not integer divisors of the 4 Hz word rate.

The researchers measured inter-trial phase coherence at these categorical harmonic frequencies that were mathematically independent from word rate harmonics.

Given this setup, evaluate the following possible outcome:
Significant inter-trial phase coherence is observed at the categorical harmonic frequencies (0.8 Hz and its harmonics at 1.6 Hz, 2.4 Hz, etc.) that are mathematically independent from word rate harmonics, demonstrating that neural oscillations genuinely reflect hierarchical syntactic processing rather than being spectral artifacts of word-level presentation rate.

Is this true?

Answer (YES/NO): YES